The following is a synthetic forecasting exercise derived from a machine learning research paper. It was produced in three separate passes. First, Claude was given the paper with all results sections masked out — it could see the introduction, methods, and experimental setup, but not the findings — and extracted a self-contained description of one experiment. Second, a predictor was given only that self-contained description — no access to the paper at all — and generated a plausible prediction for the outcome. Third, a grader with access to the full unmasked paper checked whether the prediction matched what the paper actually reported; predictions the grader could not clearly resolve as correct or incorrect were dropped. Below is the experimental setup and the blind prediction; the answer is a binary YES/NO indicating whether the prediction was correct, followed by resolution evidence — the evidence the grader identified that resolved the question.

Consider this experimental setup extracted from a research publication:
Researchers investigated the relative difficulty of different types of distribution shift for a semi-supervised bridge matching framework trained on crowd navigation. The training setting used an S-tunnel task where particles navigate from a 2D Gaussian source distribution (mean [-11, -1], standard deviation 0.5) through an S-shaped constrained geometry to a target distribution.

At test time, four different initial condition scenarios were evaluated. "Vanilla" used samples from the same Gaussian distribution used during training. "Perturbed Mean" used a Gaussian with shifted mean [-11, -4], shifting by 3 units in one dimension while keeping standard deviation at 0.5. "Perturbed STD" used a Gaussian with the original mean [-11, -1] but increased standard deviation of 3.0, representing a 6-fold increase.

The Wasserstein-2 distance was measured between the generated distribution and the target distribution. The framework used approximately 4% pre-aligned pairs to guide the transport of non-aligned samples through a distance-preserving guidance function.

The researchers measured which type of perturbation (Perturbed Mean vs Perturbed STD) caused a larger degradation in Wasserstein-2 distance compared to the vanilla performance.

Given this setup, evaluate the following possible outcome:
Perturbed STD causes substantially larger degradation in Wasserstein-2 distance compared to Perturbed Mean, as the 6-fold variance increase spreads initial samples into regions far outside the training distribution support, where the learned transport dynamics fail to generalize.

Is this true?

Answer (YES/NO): NO